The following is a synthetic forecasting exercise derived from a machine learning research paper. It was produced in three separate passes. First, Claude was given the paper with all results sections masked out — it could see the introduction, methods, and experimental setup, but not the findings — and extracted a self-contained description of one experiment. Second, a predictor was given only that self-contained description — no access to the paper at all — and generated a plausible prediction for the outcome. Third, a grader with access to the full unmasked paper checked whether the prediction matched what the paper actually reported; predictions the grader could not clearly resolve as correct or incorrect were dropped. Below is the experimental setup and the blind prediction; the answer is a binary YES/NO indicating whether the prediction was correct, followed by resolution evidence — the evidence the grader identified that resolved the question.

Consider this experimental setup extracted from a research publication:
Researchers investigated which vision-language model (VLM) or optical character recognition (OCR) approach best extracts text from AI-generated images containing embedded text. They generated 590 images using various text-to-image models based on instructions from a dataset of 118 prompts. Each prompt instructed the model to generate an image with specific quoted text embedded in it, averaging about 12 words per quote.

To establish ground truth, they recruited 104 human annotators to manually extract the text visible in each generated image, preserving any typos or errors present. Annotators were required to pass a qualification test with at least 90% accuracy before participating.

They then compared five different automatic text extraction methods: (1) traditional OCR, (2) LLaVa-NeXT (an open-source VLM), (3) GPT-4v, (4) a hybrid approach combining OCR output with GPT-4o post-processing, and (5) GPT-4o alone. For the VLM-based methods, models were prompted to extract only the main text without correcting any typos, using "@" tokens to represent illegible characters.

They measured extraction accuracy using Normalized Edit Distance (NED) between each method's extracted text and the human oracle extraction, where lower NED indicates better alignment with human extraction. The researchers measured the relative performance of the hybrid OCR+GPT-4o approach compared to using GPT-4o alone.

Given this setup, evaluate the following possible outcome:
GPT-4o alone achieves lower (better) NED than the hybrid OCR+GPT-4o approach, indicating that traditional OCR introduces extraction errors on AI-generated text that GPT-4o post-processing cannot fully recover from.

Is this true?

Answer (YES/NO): YES